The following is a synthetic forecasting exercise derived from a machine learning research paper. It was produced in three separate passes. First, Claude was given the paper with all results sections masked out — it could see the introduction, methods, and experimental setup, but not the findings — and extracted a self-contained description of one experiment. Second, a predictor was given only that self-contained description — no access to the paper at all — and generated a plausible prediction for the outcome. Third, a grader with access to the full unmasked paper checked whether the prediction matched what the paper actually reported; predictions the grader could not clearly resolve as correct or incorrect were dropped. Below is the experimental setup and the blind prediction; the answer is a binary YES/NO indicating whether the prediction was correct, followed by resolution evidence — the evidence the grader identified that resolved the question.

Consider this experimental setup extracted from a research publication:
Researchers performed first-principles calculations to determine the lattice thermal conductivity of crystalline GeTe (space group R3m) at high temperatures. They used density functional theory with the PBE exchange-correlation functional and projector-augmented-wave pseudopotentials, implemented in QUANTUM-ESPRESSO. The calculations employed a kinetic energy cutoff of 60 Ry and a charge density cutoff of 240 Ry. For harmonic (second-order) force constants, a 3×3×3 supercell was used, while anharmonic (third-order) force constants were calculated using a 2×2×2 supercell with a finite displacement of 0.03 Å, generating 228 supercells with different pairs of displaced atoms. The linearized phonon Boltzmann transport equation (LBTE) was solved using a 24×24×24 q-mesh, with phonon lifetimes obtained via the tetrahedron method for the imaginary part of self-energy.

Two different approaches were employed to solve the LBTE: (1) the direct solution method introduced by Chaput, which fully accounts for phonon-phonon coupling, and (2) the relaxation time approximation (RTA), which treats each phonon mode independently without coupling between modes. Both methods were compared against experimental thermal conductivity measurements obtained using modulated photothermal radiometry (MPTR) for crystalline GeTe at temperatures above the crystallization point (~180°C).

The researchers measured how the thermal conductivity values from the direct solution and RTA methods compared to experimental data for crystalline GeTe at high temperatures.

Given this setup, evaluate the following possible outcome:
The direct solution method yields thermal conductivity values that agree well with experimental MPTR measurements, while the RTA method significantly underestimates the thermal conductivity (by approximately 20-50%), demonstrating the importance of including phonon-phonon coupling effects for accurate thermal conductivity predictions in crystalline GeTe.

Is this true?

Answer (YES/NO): NO